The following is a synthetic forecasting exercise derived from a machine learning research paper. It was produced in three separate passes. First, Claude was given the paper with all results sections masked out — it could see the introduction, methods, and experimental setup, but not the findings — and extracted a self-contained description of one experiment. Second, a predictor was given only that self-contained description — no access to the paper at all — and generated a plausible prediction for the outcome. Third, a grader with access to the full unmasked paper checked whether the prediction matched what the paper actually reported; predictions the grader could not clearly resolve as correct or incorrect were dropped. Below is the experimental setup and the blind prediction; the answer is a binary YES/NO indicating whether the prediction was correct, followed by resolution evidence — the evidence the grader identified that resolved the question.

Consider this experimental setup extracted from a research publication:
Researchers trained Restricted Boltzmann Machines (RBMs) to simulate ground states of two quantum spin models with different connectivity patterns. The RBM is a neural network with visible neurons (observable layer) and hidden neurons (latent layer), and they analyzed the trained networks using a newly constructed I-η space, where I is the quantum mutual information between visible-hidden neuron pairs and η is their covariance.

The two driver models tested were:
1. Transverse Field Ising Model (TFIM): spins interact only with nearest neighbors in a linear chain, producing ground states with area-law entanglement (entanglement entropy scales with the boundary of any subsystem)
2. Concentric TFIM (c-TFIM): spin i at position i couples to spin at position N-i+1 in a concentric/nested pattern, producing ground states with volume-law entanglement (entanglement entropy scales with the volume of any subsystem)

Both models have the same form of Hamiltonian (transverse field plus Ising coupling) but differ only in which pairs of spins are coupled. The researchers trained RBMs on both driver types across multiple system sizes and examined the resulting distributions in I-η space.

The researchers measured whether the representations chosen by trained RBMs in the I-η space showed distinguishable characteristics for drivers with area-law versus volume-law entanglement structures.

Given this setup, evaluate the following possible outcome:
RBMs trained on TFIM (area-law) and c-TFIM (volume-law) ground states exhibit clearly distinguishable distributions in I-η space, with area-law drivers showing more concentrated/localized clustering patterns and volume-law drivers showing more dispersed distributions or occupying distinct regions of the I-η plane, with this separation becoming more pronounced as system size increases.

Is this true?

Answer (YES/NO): NO